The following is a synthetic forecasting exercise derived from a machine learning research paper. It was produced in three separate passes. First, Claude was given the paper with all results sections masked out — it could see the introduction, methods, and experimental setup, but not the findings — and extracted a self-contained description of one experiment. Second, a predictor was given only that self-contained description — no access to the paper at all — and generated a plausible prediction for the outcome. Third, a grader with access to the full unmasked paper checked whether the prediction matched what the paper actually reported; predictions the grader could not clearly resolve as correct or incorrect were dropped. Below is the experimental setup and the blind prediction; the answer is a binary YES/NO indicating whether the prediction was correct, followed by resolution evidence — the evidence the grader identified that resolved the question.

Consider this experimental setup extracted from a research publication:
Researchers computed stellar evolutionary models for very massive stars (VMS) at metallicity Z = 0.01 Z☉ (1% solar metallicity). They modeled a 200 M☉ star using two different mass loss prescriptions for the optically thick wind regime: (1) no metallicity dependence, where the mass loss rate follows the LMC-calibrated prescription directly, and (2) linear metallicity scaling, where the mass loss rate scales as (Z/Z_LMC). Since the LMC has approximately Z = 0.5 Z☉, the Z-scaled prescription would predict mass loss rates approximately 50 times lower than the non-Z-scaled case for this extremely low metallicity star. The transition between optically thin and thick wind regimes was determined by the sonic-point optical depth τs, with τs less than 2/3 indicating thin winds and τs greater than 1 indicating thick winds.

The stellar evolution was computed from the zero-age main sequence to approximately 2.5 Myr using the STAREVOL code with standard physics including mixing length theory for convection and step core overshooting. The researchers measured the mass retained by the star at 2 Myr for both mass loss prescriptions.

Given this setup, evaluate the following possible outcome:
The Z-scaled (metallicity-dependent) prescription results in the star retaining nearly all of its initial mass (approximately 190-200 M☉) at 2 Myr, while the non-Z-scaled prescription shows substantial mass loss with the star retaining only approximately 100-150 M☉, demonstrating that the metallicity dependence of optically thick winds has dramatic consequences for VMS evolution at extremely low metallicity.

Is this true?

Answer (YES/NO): NO